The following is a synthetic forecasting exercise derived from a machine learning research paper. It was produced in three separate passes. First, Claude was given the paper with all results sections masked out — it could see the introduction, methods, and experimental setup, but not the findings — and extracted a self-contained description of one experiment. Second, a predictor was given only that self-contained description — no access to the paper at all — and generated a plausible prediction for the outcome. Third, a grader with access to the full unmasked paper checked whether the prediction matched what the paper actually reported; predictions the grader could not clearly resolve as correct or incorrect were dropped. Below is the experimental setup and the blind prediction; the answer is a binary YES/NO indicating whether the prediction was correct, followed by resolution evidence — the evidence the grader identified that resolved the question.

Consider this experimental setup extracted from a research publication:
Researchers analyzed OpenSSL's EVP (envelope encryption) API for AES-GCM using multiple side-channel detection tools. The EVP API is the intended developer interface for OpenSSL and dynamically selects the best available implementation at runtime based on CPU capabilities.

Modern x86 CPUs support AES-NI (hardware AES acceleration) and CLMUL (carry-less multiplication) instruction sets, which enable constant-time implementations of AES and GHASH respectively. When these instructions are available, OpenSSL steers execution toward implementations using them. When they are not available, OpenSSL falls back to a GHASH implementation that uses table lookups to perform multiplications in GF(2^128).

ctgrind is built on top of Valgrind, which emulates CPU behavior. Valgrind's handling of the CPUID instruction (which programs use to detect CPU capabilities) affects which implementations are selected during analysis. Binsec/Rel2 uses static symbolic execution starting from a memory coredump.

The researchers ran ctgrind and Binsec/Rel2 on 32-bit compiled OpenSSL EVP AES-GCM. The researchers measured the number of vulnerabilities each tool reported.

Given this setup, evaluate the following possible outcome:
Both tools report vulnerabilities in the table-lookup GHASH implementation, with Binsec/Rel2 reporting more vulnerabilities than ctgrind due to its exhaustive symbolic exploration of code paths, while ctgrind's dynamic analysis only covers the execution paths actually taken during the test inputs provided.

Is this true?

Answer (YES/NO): NO